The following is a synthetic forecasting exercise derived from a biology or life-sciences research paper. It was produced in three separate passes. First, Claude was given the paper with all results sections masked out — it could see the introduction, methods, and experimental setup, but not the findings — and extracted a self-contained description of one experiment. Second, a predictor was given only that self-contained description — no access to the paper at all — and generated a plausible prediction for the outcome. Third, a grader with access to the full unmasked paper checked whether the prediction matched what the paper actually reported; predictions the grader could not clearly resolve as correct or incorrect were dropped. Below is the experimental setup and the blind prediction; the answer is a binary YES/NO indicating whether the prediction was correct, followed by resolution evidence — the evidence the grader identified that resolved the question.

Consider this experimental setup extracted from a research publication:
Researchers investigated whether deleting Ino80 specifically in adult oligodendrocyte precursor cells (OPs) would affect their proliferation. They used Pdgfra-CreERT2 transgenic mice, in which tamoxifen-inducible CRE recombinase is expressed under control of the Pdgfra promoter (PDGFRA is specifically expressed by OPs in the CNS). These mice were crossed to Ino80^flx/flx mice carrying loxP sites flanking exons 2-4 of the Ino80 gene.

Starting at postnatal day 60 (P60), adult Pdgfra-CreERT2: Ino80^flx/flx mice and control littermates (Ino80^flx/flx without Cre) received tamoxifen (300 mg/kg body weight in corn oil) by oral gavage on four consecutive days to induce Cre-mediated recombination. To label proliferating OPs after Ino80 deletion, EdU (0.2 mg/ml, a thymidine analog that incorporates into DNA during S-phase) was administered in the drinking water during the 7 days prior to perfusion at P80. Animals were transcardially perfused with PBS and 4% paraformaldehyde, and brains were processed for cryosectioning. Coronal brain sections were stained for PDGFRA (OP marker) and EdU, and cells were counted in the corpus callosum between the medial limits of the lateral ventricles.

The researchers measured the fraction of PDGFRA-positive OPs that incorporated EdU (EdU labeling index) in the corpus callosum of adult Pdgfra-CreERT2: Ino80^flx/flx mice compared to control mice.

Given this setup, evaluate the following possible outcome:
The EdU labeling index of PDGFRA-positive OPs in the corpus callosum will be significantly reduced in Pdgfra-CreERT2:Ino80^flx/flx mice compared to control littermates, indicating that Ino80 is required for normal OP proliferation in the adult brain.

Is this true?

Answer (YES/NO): YES